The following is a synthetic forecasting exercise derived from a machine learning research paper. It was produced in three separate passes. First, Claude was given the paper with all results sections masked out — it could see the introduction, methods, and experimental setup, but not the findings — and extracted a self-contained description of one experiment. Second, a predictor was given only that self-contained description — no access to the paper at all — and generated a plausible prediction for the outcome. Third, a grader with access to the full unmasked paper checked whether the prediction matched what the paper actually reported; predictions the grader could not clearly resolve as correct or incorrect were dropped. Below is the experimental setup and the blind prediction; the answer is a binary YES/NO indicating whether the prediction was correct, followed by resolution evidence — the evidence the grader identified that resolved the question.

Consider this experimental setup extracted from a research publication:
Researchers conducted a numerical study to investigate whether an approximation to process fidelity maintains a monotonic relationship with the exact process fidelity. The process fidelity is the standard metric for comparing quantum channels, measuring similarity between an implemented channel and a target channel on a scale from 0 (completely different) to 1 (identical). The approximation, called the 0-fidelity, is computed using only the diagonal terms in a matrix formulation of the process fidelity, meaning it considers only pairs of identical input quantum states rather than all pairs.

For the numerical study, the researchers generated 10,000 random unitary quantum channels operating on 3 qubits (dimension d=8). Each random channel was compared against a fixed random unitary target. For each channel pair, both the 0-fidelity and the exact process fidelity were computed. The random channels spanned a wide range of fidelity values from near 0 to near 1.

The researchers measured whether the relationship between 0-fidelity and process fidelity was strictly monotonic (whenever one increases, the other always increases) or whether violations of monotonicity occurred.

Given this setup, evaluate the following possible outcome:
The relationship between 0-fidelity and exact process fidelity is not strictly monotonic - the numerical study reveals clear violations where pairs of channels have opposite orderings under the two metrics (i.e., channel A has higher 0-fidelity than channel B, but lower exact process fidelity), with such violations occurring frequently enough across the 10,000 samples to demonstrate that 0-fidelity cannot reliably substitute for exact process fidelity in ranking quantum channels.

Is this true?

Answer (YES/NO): NO